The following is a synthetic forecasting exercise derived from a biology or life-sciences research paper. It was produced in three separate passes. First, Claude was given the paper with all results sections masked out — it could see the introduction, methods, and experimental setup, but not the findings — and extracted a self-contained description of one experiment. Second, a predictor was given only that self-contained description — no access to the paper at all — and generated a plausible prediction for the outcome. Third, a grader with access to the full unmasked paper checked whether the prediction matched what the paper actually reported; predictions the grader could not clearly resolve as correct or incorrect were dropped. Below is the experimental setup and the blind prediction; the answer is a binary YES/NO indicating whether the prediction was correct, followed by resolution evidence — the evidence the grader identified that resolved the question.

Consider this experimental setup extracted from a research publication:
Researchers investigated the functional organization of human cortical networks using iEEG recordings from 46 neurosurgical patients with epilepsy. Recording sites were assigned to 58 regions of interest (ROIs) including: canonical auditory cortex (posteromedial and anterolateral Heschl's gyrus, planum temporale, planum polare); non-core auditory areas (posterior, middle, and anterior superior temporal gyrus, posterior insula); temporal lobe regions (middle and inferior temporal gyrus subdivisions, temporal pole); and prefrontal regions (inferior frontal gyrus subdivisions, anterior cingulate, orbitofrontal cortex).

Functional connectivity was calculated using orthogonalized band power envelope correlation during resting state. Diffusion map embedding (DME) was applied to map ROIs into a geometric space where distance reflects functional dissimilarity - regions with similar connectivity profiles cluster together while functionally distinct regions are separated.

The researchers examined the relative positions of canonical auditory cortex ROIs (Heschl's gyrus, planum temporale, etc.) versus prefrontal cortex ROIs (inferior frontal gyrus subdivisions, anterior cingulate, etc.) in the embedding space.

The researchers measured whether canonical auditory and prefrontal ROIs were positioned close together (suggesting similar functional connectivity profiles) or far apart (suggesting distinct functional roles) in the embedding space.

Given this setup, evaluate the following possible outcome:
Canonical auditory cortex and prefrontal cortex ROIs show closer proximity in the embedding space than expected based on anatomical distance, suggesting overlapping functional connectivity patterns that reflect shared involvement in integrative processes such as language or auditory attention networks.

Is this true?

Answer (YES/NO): NO